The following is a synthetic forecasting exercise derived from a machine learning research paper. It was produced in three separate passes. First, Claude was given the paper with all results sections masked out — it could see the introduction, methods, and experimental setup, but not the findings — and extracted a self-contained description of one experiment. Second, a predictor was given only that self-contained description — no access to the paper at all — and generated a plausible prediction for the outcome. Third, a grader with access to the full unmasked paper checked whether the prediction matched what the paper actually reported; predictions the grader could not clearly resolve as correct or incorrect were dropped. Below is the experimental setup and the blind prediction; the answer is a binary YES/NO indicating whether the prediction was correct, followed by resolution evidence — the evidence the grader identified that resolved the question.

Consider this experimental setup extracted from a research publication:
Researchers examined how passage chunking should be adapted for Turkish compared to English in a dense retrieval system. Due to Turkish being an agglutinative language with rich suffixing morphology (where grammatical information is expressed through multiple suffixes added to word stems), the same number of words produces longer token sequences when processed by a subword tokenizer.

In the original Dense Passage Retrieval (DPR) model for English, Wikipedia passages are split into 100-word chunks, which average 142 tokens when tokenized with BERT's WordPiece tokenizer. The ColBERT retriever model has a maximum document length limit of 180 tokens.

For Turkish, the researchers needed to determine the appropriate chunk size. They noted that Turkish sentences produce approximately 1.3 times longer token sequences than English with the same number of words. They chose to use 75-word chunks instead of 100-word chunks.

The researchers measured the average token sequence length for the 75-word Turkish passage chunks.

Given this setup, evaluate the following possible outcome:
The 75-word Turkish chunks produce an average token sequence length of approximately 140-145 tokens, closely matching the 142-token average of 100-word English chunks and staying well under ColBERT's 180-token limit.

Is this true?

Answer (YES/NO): NO